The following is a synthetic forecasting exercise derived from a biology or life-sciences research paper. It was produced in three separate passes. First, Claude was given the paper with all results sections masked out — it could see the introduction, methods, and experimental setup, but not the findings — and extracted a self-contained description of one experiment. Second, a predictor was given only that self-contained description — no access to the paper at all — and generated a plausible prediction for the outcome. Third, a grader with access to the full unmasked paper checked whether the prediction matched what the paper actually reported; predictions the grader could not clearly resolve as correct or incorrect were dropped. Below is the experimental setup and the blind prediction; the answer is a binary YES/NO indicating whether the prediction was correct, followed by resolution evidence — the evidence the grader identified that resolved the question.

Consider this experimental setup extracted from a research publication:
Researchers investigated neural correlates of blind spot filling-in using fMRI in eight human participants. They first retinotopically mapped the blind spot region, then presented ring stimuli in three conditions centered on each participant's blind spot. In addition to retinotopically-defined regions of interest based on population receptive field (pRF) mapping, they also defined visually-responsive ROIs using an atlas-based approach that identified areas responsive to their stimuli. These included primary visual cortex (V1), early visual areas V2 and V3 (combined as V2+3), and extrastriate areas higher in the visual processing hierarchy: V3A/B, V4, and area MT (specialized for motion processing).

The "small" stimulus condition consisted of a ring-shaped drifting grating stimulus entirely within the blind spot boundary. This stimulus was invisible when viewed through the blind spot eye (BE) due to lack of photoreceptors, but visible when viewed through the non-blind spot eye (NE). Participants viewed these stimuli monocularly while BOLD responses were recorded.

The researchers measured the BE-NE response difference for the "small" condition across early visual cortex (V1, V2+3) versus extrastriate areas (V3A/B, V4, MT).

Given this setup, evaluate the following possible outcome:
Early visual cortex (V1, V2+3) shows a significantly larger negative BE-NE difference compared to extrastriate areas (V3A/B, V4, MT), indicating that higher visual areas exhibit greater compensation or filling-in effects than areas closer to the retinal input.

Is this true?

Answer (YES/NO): NO